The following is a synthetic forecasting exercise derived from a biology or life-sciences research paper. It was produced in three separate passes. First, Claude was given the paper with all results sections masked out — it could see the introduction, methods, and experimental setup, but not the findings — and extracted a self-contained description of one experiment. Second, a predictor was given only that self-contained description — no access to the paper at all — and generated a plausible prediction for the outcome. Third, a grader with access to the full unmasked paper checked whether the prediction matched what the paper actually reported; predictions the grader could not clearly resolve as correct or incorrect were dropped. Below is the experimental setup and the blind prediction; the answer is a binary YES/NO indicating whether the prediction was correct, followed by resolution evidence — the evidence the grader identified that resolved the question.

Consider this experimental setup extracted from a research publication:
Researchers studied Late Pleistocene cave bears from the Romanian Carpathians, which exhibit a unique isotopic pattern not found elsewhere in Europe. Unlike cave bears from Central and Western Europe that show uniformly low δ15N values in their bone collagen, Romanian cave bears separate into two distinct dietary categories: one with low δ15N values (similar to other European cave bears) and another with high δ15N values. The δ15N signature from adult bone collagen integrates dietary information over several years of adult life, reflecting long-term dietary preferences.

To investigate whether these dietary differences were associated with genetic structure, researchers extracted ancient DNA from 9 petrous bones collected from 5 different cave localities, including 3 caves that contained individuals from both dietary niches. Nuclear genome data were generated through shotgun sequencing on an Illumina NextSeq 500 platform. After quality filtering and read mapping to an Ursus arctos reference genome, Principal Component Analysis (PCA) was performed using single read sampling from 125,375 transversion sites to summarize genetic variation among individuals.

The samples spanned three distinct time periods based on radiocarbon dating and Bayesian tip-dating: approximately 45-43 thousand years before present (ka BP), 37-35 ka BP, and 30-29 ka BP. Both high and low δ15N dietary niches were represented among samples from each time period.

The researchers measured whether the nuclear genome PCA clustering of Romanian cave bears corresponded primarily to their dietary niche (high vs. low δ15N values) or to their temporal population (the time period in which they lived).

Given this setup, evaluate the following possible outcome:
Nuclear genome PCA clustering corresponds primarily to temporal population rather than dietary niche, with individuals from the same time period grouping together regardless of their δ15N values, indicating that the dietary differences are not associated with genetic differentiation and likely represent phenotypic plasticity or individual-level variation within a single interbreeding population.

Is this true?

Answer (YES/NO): YES